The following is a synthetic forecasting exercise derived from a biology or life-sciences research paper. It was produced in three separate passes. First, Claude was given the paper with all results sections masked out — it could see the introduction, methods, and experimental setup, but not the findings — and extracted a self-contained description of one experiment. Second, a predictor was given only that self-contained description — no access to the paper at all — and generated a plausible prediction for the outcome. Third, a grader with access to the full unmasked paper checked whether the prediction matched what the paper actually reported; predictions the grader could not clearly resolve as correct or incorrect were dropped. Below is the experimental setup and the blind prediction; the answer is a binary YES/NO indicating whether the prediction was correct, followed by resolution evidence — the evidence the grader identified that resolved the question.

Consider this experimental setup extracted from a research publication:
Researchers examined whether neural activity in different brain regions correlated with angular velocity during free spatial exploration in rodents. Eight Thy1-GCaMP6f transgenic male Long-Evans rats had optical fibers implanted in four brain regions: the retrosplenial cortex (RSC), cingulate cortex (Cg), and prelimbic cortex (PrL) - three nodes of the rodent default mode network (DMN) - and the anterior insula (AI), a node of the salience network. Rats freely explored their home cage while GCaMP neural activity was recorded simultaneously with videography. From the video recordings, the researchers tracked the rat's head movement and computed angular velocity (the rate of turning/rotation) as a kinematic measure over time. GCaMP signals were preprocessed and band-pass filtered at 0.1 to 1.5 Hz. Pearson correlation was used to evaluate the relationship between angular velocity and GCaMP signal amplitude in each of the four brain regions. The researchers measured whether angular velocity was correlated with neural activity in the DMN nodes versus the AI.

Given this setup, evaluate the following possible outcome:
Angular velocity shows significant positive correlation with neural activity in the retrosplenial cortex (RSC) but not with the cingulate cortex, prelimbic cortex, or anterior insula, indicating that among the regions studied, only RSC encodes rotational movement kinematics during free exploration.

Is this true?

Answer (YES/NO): NO